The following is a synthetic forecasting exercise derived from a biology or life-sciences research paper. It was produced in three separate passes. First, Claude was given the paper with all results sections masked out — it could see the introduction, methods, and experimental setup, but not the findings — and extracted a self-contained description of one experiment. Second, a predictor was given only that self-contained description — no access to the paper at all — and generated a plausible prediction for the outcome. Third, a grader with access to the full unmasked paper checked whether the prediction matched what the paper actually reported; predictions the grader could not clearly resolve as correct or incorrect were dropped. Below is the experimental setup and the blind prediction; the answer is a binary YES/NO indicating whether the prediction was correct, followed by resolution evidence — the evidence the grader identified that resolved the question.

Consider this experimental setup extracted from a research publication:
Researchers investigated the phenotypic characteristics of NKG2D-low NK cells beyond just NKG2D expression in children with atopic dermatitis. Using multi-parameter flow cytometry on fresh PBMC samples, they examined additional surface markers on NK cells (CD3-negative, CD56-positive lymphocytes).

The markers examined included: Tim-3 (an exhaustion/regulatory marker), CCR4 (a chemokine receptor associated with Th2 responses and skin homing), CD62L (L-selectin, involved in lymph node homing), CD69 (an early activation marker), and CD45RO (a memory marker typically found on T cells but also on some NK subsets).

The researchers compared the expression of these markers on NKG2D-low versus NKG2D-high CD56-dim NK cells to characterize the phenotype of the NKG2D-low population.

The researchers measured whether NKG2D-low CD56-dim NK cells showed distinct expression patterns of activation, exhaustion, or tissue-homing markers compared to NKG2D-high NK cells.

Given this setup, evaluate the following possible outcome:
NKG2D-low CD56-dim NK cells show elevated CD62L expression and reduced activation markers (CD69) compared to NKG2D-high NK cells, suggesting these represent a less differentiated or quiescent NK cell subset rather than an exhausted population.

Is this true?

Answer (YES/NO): YES